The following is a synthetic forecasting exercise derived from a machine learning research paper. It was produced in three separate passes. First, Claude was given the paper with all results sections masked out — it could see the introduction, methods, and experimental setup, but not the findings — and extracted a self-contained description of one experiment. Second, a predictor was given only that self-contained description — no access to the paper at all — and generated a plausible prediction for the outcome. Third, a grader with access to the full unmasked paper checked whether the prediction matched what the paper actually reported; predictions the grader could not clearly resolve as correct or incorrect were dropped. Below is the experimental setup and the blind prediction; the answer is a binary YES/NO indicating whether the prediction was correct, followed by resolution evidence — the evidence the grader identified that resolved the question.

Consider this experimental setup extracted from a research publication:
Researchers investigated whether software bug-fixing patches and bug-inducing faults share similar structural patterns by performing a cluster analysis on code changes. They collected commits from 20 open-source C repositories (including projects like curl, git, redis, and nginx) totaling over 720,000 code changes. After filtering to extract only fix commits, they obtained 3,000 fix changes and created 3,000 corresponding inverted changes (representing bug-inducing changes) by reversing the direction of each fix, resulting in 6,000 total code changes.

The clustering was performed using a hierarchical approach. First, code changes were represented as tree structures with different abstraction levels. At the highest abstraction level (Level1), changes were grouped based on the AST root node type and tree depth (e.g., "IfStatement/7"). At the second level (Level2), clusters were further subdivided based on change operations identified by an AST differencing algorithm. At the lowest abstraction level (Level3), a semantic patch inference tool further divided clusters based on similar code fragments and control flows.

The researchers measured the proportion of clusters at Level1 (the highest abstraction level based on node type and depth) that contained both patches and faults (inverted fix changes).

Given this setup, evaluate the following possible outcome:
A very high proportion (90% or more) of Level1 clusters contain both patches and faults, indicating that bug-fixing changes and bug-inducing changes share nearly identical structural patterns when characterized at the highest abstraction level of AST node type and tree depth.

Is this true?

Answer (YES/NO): NO